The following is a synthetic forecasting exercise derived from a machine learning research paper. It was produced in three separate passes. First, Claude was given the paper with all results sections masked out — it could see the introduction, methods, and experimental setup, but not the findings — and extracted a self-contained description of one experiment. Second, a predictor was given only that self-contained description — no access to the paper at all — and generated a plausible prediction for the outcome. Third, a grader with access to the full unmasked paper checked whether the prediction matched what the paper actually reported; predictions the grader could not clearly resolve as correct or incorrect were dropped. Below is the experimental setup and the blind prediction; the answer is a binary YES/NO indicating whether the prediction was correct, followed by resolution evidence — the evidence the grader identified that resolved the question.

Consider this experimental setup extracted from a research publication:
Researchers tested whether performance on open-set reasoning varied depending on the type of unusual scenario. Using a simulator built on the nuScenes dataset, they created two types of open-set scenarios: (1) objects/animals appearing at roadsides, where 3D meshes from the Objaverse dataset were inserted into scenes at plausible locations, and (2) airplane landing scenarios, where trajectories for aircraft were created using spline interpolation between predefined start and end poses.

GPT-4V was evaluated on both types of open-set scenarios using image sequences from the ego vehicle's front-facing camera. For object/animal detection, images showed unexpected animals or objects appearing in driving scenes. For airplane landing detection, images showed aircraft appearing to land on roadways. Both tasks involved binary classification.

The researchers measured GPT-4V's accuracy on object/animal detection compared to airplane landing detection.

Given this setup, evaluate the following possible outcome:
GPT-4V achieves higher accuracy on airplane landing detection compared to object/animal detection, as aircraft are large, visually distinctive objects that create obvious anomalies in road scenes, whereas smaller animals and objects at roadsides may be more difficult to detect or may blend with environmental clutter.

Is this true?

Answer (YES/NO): NO